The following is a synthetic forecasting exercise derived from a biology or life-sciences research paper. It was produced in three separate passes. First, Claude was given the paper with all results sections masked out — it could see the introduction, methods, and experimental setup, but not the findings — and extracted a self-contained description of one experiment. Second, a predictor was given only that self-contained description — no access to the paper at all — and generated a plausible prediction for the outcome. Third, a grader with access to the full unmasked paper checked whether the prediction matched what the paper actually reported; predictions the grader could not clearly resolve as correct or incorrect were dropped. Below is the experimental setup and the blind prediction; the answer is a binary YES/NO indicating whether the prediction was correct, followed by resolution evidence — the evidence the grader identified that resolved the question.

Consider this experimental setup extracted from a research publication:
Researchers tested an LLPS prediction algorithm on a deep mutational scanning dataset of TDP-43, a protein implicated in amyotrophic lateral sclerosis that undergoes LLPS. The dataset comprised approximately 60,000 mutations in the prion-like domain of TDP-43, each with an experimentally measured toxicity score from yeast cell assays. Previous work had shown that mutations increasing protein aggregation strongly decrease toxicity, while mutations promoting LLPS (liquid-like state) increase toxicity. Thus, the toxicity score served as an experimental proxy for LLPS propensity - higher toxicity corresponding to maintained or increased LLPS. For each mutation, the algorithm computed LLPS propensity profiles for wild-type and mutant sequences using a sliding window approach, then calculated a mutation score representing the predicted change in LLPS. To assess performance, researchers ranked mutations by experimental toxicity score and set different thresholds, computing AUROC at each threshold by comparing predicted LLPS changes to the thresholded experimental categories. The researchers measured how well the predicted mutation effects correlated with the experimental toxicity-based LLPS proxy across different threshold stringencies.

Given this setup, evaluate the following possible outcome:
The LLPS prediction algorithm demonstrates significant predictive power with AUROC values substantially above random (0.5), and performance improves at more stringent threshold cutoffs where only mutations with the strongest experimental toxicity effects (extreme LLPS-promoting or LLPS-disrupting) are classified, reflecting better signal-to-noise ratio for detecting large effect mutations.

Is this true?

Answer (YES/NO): YES